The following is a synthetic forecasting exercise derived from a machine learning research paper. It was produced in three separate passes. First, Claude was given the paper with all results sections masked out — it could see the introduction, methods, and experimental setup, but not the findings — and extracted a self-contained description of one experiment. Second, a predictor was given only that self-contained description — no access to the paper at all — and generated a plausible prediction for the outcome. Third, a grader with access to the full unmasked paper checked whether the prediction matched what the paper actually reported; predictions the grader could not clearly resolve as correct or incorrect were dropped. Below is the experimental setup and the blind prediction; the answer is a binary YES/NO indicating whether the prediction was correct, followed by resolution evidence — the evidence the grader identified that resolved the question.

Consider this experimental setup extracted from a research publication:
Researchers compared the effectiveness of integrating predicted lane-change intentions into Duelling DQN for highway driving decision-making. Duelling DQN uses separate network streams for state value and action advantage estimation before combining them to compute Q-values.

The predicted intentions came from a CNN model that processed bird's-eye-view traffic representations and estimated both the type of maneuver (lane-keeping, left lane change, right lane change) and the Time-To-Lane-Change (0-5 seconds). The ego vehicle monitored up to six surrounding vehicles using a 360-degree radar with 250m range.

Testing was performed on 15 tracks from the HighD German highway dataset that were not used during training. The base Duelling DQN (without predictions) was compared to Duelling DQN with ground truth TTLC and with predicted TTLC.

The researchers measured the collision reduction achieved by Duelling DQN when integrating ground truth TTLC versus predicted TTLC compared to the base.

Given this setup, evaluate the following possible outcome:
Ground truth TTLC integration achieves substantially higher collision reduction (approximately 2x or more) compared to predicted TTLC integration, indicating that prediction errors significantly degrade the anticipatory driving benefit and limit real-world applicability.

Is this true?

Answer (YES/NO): YES